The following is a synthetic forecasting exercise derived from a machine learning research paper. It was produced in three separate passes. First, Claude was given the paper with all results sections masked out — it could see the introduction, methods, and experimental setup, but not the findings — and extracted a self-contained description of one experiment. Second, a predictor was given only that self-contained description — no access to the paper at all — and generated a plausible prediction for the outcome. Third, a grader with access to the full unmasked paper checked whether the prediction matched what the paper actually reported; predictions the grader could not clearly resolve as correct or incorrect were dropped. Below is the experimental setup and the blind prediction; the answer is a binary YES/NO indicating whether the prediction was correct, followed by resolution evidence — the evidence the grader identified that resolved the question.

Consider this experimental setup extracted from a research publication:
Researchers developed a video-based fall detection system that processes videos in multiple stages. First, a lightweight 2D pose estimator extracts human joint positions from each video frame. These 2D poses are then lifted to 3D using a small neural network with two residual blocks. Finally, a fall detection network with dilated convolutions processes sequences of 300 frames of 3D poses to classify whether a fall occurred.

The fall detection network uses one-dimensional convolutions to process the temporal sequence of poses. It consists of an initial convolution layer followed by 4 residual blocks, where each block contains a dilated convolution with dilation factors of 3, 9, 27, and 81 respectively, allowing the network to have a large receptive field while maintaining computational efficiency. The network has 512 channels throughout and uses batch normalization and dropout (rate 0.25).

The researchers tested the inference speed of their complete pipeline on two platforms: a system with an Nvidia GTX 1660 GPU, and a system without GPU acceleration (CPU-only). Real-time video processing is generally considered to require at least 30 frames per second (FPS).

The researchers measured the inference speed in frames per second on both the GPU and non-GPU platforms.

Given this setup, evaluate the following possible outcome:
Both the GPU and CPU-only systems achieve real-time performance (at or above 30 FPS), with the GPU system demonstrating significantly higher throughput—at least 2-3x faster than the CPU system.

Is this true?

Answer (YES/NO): NO